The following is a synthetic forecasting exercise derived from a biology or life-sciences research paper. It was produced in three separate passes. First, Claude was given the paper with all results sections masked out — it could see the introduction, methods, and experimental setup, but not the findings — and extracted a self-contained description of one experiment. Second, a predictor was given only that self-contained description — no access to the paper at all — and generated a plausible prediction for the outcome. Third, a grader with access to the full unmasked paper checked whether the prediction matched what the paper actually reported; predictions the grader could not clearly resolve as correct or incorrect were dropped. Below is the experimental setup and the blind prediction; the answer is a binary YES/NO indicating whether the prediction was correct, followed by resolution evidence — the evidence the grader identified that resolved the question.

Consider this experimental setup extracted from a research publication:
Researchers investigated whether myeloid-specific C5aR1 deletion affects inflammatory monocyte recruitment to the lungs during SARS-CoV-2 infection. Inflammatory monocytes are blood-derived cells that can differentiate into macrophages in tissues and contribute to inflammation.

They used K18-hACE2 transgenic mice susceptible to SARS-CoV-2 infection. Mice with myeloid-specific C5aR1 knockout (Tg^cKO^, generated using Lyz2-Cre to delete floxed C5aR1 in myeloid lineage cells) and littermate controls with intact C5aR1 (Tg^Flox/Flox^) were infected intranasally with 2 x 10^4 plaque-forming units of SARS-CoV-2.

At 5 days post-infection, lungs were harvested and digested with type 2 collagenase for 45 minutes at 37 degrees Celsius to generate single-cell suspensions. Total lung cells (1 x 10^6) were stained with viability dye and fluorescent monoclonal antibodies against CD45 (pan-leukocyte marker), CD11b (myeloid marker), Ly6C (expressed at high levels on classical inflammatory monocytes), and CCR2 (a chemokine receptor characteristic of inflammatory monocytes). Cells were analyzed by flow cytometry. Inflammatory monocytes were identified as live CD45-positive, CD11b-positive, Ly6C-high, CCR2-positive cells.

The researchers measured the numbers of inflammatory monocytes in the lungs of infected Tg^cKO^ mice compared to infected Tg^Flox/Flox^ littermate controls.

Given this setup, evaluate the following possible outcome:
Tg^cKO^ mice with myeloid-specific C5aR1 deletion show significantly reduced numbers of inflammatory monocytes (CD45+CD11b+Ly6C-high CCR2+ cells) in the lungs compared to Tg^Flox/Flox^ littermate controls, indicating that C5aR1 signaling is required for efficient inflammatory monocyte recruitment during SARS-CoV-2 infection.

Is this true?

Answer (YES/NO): NO